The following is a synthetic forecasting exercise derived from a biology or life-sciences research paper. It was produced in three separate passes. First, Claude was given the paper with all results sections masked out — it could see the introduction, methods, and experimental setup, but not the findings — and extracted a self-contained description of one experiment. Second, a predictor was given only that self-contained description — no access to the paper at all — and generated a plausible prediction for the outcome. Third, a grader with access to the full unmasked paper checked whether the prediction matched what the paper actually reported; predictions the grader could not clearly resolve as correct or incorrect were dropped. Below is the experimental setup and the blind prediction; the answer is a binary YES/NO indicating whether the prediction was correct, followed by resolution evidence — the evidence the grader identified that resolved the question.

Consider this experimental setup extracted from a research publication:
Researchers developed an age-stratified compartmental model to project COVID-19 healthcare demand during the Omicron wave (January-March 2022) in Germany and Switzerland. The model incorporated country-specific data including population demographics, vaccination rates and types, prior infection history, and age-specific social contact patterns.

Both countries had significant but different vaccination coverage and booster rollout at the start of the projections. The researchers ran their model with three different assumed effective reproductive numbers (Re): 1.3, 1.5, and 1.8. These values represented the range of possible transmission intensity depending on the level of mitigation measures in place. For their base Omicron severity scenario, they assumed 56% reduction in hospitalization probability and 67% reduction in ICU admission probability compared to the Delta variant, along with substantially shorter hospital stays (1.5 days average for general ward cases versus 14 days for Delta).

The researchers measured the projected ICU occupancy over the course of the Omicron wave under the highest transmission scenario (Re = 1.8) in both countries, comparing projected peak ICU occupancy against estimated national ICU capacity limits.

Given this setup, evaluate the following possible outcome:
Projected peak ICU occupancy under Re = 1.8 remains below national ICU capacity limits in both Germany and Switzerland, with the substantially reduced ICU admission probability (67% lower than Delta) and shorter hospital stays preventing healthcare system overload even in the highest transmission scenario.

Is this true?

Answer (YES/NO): YES